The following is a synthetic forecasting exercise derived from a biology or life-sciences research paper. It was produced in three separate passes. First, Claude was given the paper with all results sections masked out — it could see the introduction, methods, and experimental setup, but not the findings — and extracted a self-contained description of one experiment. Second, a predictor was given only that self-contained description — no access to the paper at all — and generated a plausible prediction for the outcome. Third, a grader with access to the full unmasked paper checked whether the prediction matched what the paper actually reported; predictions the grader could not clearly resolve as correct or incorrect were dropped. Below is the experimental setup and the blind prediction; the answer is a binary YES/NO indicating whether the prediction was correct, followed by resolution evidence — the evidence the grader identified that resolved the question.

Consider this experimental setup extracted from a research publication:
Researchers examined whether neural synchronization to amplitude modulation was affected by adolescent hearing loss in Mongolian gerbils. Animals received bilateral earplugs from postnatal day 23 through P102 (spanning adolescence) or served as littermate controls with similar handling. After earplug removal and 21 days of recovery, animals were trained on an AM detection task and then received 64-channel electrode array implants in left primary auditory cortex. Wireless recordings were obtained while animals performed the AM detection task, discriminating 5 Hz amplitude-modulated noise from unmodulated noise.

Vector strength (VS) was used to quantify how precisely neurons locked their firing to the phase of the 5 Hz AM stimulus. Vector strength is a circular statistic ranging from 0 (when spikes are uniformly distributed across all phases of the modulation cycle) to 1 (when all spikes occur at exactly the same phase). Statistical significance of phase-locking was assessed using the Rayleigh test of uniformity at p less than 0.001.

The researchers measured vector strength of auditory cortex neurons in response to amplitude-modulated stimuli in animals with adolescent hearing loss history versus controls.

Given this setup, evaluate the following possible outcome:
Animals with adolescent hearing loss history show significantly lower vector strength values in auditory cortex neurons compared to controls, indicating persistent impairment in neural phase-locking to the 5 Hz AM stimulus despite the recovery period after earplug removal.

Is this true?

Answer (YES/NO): YES